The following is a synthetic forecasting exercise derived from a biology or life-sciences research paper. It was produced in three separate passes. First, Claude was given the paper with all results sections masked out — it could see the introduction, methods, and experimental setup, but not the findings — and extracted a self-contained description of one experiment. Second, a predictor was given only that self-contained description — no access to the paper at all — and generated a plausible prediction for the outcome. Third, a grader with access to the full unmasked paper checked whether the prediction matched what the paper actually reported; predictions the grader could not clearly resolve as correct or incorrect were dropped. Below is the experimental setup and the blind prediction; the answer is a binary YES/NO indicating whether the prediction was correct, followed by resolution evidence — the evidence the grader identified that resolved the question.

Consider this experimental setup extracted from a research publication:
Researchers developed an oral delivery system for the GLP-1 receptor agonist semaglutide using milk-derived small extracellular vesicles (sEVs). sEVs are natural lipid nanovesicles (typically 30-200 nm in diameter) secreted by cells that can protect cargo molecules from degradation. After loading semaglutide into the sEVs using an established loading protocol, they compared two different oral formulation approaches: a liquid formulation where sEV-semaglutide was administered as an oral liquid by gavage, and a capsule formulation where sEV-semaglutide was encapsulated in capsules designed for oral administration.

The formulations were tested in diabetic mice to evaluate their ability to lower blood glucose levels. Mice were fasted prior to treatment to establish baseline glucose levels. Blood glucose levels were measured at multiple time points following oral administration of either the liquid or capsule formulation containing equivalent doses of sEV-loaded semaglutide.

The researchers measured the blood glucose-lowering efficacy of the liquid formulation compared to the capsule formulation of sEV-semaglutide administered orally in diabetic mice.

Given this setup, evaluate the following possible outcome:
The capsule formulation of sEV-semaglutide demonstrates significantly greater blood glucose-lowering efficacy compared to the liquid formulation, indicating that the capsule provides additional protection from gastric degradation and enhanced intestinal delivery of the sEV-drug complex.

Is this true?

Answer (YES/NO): YES